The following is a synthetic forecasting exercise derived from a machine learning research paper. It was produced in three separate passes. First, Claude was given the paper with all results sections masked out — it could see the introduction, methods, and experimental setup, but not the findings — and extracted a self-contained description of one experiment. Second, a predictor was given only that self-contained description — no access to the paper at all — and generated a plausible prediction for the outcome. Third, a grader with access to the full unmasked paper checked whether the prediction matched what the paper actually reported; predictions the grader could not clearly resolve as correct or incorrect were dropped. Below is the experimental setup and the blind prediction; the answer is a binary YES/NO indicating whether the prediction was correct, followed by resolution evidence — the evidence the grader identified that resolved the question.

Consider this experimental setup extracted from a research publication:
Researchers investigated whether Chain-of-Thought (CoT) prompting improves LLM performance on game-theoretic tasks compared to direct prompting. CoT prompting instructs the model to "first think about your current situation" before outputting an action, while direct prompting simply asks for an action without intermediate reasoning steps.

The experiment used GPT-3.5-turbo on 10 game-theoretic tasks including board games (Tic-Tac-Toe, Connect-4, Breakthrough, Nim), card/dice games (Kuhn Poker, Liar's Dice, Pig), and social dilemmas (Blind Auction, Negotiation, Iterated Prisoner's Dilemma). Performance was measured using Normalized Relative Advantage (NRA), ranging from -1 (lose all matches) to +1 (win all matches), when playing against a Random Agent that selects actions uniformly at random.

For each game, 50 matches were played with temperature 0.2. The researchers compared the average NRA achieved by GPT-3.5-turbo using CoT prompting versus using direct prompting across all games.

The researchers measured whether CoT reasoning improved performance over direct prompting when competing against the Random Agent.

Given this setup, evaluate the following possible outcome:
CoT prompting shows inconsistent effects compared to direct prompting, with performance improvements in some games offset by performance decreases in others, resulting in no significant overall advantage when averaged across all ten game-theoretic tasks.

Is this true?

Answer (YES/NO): NO